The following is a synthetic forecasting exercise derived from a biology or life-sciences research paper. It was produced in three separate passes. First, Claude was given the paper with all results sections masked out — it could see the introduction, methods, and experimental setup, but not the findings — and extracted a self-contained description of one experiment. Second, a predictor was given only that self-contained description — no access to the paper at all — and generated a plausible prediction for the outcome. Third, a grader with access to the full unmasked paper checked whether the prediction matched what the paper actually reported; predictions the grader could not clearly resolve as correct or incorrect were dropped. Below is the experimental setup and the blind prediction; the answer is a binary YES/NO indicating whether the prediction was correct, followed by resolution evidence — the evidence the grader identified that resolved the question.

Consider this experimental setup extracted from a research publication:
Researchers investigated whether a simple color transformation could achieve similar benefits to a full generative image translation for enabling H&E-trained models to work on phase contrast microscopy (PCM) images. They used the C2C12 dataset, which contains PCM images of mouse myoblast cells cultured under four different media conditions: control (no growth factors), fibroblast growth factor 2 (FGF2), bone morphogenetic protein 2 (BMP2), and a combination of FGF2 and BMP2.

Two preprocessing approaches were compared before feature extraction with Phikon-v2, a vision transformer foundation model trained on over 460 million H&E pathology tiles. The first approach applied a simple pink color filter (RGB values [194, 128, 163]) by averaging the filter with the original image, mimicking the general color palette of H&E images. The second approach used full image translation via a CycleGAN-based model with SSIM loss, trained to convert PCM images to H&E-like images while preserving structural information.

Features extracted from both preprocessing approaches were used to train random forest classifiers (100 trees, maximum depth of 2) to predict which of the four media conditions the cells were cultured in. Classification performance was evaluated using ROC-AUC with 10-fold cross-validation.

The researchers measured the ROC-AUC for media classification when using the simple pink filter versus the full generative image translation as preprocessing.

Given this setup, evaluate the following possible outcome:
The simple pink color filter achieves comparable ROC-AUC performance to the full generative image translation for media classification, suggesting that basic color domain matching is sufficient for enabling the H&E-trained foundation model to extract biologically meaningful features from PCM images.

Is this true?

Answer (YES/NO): NO